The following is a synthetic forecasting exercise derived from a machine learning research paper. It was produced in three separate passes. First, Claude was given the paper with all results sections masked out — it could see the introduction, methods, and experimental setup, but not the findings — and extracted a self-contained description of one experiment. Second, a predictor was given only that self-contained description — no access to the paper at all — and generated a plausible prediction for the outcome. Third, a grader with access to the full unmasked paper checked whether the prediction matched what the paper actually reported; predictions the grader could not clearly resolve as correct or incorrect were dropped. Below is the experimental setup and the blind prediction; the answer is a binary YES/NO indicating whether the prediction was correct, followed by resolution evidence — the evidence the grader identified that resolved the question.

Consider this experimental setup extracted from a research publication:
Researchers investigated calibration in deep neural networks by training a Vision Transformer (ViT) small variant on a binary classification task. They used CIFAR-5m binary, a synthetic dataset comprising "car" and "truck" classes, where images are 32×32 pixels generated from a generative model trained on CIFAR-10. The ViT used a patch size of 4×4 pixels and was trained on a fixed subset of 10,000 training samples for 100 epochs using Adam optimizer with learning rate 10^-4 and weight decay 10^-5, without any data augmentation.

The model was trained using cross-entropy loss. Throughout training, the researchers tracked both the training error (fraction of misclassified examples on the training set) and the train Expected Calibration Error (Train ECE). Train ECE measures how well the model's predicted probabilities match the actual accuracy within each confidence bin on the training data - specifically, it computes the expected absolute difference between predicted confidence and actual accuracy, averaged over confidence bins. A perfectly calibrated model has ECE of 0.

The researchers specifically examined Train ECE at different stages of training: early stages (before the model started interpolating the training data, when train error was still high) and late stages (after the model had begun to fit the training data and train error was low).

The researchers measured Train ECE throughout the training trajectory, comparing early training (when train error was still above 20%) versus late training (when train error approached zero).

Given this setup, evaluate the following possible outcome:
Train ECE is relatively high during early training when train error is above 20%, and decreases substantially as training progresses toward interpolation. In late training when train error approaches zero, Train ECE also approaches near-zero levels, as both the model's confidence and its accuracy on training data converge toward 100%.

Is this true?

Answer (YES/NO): NO